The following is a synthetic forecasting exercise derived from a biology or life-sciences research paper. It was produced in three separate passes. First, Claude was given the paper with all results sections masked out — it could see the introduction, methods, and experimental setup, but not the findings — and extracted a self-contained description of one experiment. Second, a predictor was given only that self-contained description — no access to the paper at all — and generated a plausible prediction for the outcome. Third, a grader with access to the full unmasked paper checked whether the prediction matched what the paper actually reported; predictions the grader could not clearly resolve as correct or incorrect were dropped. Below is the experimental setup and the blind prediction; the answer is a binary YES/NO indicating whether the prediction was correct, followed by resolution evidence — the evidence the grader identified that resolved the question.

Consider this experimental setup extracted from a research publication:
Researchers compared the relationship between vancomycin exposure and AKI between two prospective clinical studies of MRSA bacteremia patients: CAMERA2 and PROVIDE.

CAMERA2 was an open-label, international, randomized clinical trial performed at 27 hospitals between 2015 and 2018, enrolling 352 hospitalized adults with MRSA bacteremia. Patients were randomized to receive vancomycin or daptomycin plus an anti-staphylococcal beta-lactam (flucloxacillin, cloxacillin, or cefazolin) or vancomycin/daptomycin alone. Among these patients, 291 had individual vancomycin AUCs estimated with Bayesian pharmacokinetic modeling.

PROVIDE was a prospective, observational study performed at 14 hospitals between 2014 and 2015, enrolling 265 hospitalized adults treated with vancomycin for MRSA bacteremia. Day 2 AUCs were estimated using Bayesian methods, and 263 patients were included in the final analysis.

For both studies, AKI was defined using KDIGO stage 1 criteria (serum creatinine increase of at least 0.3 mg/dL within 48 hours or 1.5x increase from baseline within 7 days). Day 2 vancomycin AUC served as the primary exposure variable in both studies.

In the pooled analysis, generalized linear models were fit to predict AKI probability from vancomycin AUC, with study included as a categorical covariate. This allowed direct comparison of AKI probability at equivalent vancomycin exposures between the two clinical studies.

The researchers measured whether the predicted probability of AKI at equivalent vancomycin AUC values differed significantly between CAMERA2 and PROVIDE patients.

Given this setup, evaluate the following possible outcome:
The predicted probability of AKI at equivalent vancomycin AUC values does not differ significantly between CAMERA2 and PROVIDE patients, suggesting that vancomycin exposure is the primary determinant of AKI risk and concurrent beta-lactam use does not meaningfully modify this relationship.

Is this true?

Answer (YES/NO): NO